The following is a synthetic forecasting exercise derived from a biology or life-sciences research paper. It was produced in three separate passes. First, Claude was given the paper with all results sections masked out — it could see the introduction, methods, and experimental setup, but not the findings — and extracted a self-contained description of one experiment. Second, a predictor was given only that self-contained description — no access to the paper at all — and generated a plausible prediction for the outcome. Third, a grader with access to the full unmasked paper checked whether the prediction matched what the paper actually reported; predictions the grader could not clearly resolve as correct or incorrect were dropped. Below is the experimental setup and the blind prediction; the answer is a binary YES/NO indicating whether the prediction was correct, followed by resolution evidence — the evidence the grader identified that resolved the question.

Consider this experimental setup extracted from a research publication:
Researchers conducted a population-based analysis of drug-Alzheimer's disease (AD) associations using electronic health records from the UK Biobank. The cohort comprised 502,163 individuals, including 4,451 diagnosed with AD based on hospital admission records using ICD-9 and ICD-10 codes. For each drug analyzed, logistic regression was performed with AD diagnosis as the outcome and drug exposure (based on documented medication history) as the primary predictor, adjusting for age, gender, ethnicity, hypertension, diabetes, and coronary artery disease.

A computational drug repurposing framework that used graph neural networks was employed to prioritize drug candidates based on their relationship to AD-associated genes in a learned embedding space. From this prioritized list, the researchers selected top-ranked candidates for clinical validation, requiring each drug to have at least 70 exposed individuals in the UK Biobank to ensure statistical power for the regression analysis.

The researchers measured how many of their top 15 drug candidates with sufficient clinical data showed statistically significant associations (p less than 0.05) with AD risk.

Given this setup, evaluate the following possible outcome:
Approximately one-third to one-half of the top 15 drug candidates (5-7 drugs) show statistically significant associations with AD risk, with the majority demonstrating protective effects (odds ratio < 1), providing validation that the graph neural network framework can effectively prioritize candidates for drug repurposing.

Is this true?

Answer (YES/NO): YES